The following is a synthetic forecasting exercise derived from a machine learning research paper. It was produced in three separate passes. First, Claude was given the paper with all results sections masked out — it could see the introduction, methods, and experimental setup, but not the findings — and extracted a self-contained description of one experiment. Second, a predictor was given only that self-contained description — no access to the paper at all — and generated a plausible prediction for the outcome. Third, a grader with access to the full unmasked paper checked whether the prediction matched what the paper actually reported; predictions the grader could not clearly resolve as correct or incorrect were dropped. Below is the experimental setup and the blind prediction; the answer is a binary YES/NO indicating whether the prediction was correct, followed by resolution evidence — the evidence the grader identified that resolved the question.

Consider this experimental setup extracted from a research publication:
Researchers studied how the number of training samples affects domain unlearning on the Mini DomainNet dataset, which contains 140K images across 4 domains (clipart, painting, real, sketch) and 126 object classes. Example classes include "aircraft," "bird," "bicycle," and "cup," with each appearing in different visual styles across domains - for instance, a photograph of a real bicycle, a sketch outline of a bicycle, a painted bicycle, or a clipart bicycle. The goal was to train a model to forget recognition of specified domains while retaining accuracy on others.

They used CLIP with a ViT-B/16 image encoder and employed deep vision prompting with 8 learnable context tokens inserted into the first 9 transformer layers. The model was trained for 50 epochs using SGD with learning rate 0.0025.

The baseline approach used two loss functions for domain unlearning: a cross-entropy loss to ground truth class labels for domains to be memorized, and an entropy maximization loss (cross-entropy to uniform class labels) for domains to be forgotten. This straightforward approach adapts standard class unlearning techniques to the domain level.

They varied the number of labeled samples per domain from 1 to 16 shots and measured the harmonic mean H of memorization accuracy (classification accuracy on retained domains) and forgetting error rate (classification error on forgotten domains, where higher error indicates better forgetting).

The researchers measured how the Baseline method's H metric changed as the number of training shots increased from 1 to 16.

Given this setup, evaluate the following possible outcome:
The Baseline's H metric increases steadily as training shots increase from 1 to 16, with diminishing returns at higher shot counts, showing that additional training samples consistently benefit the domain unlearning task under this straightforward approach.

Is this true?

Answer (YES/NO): NO